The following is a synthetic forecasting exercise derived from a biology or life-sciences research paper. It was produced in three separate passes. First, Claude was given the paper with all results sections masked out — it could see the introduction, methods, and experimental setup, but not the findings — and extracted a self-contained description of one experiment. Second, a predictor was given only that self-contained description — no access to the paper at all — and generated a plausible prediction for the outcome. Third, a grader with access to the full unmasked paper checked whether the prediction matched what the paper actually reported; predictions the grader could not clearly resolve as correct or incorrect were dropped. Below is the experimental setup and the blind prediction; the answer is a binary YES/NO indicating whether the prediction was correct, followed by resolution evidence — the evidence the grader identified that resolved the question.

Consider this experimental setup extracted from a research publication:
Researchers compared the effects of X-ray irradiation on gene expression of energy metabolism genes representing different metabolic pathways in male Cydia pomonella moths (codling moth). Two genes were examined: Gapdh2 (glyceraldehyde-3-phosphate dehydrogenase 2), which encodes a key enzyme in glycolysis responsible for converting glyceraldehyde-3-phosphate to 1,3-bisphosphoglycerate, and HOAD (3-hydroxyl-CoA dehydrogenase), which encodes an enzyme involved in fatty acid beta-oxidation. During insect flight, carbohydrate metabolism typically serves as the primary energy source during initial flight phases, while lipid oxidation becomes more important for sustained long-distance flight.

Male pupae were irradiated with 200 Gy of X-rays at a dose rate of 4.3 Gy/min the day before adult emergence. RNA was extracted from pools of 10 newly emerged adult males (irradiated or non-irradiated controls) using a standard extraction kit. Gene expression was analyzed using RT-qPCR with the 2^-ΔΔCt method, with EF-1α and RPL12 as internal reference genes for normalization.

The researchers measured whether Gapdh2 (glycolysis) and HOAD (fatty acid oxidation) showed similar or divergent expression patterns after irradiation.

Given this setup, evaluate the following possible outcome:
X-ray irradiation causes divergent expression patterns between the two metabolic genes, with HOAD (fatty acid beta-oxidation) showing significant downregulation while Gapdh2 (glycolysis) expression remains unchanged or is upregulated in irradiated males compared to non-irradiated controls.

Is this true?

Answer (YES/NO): NO